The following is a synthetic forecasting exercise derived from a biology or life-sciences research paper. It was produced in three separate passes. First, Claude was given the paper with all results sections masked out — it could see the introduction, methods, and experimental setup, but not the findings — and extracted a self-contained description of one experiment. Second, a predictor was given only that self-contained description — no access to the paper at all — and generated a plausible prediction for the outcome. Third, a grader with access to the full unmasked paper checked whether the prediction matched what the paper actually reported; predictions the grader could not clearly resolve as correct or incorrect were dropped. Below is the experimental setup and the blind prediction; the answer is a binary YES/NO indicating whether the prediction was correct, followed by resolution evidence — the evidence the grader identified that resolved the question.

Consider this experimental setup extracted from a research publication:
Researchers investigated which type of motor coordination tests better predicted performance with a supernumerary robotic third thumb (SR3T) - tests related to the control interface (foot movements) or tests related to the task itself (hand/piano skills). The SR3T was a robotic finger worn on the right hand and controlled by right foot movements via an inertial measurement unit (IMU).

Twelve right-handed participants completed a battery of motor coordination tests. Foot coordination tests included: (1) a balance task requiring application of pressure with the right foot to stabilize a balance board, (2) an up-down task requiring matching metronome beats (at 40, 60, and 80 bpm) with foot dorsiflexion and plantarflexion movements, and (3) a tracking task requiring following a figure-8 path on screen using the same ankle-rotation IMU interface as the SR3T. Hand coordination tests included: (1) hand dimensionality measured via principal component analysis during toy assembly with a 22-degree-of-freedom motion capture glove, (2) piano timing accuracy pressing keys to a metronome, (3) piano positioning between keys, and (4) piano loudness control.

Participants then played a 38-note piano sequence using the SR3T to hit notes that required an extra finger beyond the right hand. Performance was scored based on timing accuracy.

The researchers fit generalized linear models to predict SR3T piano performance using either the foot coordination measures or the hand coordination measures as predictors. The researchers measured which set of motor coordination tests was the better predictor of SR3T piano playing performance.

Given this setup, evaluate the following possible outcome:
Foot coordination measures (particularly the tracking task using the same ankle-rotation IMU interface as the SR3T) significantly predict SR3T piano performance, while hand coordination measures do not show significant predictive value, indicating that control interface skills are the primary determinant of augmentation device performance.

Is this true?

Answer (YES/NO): NO